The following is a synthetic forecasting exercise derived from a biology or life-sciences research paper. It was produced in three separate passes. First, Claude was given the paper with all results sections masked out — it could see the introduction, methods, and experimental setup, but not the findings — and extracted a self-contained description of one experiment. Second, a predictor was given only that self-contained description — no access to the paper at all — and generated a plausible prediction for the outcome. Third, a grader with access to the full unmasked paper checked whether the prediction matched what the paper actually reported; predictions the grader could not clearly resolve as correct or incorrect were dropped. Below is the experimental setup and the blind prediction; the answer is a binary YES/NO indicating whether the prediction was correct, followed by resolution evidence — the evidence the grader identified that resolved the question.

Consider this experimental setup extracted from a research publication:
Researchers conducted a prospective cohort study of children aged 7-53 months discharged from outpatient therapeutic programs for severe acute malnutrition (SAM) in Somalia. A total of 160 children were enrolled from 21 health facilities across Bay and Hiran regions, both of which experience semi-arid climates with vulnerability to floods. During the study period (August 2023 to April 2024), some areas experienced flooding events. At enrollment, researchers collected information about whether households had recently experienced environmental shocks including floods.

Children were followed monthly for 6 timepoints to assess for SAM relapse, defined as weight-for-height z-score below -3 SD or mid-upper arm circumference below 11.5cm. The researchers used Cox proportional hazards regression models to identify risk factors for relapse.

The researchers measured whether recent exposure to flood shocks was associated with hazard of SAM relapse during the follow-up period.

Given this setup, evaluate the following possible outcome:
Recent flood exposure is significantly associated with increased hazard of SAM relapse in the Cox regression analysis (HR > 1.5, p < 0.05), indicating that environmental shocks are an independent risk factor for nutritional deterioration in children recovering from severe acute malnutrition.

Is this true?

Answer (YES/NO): NO